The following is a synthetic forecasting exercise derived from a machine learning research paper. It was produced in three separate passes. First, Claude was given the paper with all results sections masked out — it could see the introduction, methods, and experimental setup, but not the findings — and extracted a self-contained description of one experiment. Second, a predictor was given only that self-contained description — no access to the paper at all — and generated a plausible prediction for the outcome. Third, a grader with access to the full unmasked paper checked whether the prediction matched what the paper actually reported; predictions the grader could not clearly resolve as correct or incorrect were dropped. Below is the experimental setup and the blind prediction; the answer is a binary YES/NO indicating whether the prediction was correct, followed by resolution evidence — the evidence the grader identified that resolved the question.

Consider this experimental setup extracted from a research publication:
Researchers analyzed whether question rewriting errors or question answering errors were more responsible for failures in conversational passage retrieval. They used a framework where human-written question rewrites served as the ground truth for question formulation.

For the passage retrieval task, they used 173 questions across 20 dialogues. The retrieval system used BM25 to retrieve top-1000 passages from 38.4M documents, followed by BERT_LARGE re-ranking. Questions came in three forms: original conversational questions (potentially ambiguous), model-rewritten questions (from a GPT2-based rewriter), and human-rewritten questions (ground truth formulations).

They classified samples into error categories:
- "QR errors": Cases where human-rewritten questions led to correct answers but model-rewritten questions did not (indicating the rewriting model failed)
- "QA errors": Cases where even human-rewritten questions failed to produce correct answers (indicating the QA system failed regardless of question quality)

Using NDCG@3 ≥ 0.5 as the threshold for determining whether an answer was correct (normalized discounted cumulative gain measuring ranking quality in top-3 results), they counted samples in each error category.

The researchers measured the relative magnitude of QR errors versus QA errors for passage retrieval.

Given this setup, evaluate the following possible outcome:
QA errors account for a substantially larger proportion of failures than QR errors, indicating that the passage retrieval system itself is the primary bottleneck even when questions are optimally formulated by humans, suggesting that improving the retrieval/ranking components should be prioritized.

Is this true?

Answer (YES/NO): YES